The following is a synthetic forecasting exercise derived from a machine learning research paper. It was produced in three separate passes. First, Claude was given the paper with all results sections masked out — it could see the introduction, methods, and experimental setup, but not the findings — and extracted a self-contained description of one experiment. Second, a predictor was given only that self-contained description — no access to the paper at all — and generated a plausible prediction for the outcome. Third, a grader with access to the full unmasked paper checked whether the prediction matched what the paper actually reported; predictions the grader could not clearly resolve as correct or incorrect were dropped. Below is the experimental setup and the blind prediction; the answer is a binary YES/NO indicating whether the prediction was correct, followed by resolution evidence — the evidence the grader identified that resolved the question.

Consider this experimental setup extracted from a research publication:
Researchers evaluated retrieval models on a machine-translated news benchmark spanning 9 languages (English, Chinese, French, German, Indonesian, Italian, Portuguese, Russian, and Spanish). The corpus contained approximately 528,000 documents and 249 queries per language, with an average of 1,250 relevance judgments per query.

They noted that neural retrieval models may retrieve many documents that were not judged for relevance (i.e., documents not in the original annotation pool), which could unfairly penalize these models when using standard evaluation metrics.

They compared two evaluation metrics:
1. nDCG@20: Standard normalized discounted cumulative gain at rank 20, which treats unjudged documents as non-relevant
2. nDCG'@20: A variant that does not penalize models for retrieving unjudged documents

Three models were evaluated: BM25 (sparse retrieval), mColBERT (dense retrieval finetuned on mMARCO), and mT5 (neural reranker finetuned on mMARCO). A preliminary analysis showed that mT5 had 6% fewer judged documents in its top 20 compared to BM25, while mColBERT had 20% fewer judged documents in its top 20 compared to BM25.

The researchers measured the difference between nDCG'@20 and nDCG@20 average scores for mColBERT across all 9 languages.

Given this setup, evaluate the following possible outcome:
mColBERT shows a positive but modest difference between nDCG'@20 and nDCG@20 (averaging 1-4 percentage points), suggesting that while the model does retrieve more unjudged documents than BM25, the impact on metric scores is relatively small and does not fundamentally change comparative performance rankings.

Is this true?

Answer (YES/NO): NO